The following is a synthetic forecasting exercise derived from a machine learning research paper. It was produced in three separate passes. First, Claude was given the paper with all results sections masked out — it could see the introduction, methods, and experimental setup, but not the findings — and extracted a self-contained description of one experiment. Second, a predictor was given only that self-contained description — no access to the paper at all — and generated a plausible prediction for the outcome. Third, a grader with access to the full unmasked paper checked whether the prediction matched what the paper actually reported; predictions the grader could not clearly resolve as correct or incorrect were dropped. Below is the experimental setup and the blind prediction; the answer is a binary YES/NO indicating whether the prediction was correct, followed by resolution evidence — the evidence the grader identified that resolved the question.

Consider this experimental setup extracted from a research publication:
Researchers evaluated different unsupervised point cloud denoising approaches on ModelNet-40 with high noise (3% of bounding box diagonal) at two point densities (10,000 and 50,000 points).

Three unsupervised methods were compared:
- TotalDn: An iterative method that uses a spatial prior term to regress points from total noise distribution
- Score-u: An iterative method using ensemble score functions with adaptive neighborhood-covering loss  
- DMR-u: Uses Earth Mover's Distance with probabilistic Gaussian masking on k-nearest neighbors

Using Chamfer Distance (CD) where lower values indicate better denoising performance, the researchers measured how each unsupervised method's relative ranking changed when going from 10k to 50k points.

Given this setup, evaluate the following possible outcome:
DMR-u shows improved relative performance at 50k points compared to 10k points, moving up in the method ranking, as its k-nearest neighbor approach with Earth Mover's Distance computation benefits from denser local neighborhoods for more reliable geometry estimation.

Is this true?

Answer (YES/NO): NO